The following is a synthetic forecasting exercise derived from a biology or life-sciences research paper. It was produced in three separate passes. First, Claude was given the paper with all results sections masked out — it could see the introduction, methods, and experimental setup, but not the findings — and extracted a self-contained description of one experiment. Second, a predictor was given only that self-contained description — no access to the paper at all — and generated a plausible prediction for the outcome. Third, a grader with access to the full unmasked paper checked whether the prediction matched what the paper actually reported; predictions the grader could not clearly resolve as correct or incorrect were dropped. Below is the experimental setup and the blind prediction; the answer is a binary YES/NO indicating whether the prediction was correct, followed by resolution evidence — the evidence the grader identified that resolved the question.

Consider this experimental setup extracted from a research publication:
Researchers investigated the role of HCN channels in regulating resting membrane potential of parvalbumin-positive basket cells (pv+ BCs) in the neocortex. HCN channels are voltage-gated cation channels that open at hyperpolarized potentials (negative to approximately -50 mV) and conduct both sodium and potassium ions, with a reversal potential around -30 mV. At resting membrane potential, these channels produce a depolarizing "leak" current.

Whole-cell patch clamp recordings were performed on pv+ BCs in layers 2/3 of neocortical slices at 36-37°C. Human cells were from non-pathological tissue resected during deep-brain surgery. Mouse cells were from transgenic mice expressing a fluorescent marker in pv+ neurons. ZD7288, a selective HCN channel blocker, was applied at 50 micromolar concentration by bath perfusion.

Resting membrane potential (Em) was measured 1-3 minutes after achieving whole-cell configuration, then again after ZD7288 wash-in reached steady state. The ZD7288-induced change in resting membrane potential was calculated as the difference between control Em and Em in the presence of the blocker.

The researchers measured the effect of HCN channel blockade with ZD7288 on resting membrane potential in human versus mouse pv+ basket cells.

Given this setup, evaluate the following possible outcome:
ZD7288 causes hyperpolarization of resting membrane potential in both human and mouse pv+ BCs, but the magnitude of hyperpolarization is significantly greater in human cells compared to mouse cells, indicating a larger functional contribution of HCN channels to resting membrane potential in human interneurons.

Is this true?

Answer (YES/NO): NO